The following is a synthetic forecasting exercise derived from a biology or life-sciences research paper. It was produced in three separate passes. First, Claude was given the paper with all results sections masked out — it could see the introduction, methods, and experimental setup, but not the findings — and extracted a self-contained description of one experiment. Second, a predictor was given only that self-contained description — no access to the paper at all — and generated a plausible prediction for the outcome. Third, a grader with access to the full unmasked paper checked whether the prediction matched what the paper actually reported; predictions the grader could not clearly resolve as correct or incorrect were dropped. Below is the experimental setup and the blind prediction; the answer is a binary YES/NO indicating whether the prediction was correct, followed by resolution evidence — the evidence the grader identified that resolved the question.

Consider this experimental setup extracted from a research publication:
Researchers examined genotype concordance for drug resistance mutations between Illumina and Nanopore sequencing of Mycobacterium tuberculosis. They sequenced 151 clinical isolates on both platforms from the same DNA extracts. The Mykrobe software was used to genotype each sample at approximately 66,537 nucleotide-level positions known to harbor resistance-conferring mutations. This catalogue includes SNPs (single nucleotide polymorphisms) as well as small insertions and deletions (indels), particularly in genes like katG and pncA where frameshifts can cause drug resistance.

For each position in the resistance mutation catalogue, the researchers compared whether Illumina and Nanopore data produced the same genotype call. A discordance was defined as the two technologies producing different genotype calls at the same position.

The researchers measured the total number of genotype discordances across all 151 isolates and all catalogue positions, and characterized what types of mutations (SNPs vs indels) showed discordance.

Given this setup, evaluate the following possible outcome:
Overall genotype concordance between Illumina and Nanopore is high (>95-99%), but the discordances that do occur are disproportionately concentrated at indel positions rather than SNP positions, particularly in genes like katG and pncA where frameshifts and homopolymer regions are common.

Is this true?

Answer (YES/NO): NO